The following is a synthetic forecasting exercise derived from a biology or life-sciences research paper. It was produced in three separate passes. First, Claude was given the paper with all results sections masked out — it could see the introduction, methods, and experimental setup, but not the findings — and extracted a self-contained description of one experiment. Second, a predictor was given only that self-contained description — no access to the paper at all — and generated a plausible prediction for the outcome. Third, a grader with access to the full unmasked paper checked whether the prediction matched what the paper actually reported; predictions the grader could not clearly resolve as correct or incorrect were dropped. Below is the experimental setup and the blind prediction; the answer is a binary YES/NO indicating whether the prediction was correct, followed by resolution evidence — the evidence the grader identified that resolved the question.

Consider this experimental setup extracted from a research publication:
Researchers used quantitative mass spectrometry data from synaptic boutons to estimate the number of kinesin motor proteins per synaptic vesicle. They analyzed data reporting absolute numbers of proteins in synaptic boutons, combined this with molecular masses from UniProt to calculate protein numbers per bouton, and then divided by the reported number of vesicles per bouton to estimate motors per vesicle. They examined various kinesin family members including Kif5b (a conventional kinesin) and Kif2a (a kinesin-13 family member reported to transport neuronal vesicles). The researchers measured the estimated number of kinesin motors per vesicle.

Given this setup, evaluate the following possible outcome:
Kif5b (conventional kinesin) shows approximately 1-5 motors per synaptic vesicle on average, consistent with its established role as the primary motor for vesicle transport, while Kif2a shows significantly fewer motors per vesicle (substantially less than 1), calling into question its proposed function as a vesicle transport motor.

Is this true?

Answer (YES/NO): NO